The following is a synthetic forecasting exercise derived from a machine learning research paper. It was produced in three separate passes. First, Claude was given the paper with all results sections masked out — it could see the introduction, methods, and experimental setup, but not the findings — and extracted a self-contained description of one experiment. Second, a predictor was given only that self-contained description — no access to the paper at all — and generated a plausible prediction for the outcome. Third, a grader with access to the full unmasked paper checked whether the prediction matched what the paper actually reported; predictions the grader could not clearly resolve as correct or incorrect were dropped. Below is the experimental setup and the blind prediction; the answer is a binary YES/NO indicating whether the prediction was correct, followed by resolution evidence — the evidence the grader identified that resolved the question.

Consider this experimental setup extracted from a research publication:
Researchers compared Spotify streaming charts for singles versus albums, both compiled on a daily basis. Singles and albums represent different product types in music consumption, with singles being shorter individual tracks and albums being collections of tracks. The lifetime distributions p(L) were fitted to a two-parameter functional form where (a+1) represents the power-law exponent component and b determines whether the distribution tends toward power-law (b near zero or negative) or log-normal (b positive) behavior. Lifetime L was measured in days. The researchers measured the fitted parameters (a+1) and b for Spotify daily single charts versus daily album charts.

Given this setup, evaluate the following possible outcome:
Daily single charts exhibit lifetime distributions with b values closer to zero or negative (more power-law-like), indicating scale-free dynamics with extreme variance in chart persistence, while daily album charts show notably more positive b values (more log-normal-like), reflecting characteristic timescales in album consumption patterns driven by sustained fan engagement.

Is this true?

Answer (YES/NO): YES